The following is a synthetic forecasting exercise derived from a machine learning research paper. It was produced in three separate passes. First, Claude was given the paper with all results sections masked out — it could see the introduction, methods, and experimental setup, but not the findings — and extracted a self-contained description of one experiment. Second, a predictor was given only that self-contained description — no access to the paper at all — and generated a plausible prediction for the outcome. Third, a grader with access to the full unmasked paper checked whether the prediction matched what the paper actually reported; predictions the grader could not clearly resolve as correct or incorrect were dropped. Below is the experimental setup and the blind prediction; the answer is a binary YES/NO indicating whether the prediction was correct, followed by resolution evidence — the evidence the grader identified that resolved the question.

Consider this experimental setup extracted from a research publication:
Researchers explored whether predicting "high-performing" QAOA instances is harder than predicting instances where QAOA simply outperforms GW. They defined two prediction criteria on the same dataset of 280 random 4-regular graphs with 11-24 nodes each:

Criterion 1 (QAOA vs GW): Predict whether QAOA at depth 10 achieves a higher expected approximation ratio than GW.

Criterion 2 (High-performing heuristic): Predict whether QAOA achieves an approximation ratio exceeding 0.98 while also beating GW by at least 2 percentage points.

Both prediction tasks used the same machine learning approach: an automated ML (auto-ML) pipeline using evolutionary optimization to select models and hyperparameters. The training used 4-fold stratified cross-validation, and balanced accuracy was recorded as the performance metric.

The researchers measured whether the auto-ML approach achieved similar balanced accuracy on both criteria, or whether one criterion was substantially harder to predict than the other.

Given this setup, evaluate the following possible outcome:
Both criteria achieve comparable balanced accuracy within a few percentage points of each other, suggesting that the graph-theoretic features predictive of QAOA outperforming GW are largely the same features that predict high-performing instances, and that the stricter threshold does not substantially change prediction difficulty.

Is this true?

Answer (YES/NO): NO